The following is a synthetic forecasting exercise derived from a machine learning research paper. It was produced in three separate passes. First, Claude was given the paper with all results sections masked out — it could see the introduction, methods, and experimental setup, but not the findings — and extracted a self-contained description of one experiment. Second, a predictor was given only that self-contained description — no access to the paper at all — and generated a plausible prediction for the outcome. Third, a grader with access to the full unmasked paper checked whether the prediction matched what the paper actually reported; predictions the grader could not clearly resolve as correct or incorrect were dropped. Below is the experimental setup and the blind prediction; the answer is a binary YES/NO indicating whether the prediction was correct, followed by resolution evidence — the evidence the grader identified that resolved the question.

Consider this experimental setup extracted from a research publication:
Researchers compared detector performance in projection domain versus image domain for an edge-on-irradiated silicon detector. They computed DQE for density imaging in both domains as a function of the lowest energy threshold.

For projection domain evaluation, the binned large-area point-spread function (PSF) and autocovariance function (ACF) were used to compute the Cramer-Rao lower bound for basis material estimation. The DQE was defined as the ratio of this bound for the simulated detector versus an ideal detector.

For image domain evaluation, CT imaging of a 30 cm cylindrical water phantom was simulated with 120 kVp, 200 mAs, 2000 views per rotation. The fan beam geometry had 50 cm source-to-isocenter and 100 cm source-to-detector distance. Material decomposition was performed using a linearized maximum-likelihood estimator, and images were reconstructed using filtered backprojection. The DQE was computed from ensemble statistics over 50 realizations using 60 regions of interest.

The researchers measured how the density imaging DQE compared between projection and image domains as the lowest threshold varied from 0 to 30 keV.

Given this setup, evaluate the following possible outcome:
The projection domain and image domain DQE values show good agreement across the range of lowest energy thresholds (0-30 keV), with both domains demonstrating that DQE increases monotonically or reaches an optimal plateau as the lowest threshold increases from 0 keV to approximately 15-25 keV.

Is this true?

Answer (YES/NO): NO